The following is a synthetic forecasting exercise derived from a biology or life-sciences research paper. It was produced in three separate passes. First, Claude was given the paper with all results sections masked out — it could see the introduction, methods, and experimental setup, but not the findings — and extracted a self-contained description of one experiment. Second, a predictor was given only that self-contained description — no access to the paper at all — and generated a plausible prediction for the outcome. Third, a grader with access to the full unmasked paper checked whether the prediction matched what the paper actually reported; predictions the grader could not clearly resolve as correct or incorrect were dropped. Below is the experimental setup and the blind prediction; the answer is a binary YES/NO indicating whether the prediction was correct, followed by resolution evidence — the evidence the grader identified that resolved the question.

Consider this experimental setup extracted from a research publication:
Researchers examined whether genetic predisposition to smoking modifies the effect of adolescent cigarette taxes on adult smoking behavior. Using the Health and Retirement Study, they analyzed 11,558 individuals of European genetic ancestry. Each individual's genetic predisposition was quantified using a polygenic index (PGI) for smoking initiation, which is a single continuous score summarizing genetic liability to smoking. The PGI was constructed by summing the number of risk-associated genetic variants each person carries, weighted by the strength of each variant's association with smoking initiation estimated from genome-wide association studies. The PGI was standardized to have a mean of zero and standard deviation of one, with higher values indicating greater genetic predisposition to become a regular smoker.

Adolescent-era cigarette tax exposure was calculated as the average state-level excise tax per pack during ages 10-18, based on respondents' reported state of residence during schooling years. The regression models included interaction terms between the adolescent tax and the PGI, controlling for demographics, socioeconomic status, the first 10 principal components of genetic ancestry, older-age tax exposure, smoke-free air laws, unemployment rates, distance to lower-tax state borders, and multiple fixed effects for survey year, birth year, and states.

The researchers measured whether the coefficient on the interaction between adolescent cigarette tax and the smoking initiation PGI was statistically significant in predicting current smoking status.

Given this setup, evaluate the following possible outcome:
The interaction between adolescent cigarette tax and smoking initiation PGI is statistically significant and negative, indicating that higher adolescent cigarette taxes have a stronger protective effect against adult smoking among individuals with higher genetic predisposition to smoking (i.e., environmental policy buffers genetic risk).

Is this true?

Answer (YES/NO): YES